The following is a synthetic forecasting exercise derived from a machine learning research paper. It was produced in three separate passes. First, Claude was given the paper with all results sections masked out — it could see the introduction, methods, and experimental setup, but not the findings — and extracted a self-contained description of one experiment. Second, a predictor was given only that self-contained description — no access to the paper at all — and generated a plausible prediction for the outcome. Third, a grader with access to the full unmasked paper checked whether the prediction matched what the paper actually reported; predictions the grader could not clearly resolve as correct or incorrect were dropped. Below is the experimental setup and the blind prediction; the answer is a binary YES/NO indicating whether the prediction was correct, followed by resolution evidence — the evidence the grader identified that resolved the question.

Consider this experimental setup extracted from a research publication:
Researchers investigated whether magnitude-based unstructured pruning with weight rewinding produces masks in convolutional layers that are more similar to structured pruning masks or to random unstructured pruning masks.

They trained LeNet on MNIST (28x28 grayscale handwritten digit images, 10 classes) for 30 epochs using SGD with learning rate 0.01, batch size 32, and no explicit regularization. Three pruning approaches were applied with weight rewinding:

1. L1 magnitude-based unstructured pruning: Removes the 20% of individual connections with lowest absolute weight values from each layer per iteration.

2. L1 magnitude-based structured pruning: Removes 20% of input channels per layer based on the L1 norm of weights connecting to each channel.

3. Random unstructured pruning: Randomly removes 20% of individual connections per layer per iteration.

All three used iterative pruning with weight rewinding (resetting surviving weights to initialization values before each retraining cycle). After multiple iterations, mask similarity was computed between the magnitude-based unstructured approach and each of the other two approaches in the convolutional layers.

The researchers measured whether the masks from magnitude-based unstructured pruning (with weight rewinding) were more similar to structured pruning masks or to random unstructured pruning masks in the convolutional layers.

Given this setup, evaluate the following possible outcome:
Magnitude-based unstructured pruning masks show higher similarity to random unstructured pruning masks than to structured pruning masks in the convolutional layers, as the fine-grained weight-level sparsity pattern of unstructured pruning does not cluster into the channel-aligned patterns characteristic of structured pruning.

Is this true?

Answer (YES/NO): NO